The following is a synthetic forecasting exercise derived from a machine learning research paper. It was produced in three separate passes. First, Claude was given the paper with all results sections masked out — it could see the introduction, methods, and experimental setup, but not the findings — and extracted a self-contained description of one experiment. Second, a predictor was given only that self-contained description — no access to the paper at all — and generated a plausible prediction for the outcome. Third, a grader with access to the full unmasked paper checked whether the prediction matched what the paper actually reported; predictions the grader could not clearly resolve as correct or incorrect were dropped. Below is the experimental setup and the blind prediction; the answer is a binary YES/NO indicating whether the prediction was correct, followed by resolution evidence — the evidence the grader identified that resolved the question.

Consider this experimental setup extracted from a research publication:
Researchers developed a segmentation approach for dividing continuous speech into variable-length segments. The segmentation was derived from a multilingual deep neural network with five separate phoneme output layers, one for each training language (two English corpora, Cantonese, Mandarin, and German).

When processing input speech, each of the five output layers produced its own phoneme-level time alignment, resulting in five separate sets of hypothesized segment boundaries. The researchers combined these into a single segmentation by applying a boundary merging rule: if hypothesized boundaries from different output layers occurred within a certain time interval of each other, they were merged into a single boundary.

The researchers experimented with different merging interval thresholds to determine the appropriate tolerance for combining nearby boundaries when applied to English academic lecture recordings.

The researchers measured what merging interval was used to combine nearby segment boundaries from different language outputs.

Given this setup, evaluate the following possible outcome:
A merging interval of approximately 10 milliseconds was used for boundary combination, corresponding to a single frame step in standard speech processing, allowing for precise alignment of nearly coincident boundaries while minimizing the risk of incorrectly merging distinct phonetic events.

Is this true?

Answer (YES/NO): NO